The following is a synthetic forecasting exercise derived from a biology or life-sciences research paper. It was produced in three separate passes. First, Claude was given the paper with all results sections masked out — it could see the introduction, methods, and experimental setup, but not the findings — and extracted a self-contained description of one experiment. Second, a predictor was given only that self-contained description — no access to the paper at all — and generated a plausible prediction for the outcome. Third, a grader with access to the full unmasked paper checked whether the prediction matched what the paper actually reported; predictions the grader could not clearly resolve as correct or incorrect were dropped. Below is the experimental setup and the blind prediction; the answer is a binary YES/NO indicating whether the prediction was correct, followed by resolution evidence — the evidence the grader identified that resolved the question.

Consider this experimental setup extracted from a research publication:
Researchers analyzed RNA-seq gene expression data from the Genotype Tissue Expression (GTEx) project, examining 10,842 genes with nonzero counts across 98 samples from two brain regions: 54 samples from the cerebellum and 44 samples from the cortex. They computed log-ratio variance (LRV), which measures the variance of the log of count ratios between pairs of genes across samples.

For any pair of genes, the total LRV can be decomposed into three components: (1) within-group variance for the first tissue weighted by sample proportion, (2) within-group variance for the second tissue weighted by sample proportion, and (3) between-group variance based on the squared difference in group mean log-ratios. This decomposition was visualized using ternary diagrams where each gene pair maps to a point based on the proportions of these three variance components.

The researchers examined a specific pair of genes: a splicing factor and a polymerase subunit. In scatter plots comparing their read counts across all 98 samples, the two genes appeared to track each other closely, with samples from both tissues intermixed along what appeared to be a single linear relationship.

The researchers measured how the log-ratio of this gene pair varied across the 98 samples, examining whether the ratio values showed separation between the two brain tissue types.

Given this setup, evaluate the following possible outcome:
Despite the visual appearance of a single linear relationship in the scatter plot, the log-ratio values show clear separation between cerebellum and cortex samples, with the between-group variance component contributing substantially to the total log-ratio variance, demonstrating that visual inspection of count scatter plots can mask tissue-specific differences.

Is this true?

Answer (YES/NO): NO